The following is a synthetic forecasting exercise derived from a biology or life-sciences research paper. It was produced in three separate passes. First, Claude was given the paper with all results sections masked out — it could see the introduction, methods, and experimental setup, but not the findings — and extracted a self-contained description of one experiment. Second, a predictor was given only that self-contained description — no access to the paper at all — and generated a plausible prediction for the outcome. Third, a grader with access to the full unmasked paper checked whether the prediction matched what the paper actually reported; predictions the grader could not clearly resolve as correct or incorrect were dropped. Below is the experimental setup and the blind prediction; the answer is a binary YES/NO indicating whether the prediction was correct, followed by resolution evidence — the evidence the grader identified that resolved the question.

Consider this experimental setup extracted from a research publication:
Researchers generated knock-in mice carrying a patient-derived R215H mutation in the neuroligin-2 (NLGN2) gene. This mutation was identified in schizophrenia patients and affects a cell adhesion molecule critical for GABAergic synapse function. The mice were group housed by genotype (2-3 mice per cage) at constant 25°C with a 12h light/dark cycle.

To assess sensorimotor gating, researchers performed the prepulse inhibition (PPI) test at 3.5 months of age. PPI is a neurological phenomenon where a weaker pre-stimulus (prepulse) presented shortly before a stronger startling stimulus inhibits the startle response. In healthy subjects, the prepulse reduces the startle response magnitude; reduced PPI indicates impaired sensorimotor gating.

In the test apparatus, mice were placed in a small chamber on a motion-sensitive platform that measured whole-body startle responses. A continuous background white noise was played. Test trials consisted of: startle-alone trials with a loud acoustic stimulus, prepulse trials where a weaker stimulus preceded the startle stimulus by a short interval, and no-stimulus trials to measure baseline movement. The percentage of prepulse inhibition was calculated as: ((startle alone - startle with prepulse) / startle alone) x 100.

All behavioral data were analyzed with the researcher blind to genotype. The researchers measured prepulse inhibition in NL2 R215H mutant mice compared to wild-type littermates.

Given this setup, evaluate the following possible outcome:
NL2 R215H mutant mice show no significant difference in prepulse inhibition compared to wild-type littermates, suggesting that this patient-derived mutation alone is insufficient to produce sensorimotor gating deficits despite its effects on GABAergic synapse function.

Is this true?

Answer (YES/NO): NO